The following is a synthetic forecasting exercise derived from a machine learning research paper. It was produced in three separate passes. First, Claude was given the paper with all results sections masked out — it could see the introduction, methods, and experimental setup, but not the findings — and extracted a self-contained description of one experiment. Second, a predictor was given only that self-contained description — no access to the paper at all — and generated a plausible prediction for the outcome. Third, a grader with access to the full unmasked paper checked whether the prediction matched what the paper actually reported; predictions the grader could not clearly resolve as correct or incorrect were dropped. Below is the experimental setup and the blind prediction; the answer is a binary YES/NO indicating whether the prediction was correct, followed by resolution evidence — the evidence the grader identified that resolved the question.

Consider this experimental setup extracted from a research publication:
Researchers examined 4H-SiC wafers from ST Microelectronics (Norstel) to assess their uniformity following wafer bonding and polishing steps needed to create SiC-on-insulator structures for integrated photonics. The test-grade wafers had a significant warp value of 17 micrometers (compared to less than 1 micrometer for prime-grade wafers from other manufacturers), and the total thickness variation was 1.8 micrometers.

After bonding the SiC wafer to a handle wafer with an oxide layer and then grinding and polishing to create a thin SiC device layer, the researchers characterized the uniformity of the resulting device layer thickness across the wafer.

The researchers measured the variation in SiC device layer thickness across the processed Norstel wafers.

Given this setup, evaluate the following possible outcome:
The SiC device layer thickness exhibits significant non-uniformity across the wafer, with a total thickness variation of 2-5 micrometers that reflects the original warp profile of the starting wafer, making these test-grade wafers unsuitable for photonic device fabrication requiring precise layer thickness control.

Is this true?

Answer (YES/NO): NO